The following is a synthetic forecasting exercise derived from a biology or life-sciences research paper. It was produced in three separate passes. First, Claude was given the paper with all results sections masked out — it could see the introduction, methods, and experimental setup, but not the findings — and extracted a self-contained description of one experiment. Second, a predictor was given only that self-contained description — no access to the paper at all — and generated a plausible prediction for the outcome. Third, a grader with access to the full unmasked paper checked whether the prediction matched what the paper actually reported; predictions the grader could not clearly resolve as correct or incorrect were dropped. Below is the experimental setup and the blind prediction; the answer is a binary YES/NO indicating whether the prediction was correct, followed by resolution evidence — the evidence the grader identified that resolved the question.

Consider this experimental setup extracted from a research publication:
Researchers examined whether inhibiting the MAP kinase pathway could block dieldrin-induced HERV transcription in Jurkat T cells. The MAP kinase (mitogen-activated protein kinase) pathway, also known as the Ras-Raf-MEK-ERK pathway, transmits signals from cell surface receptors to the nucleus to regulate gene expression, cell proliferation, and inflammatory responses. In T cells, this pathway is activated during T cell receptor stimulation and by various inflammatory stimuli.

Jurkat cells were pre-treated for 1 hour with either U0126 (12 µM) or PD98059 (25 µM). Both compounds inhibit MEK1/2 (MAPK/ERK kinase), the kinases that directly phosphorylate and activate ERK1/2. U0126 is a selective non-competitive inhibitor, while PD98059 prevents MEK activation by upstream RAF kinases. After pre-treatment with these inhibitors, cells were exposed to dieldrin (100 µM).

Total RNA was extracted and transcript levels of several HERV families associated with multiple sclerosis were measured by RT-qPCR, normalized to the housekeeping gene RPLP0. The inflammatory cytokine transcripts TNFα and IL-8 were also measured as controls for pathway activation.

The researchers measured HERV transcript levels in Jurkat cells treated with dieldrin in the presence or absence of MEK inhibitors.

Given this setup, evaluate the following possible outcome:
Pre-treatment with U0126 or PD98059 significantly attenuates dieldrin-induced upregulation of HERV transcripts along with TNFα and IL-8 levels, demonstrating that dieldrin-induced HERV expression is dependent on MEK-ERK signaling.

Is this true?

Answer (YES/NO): NO